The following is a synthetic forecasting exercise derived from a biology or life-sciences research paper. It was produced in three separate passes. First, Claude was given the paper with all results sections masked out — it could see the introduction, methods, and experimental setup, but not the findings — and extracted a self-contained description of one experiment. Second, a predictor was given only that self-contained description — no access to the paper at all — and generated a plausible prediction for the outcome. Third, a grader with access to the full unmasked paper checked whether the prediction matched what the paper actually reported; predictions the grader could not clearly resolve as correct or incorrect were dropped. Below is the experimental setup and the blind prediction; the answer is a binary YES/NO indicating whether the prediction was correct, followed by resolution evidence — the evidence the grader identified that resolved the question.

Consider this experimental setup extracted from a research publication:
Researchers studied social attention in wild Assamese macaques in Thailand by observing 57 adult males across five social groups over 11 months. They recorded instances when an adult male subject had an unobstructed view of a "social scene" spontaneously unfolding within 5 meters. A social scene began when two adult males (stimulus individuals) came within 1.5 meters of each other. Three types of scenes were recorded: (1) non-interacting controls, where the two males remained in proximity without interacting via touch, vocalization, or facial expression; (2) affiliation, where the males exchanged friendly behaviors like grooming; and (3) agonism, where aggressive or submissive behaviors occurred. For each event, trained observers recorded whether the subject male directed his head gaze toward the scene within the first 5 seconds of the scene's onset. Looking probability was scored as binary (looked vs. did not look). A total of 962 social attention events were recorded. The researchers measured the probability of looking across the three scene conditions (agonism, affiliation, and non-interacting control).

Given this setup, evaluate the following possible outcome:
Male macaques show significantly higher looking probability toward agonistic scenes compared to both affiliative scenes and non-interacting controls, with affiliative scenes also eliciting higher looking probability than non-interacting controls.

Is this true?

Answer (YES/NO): YES